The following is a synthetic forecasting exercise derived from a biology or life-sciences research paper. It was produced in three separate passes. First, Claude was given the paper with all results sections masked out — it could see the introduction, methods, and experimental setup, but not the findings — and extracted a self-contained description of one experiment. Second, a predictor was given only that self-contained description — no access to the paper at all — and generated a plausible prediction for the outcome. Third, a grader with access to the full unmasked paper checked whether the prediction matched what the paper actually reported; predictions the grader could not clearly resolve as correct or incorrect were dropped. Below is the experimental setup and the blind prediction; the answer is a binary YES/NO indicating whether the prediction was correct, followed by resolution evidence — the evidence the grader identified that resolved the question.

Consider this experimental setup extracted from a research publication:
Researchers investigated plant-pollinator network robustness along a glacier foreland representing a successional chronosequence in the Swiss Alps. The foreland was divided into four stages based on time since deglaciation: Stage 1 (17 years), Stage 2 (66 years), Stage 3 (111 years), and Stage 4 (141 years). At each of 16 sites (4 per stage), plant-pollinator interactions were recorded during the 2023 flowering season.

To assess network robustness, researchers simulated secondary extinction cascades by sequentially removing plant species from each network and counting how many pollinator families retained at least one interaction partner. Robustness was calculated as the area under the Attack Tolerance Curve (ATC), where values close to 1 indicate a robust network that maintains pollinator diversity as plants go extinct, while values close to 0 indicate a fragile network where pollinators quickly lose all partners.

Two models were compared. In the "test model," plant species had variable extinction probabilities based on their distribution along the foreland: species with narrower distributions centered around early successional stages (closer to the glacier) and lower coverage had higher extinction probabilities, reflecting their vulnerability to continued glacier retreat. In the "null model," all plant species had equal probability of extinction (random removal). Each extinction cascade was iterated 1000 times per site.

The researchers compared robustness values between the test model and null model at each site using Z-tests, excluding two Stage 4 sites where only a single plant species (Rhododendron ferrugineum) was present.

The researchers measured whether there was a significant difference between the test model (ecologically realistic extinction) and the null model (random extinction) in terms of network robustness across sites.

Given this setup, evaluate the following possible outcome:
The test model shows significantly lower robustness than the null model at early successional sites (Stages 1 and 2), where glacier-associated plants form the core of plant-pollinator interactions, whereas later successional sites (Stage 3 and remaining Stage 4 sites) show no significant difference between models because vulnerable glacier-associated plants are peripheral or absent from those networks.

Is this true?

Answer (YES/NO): NO